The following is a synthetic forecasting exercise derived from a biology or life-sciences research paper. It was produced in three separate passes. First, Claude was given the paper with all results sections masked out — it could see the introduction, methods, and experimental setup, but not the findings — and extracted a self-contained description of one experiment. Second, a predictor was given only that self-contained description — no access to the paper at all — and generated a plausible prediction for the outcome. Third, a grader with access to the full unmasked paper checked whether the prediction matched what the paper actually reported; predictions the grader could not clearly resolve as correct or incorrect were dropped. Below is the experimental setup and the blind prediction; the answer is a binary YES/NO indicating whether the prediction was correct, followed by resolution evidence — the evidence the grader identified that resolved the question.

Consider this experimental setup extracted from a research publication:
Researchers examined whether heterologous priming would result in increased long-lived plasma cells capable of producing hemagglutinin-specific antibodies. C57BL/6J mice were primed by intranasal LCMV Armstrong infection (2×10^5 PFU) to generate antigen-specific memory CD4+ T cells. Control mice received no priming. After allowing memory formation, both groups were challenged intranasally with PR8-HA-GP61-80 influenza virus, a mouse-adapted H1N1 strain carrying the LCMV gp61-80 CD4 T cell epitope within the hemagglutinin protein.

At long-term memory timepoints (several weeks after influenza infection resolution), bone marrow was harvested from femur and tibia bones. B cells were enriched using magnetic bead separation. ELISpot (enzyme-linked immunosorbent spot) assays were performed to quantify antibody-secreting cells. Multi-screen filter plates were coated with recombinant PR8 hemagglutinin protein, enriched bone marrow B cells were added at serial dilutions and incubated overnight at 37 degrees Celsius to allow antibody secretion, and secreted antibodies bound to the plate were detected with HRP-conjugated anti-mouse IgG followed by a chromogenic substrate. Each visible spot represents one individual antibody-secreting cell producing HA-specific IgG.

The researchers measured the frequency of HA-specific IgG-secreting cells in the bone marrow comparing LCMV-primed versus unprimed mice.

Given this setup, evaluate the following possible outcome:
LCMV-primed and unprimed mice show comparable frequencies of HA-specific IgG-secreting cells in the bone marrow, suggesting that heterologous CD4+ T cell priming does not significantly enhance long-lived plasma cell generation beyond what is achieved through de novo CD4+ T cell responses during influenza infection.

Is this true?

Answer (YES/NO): YES